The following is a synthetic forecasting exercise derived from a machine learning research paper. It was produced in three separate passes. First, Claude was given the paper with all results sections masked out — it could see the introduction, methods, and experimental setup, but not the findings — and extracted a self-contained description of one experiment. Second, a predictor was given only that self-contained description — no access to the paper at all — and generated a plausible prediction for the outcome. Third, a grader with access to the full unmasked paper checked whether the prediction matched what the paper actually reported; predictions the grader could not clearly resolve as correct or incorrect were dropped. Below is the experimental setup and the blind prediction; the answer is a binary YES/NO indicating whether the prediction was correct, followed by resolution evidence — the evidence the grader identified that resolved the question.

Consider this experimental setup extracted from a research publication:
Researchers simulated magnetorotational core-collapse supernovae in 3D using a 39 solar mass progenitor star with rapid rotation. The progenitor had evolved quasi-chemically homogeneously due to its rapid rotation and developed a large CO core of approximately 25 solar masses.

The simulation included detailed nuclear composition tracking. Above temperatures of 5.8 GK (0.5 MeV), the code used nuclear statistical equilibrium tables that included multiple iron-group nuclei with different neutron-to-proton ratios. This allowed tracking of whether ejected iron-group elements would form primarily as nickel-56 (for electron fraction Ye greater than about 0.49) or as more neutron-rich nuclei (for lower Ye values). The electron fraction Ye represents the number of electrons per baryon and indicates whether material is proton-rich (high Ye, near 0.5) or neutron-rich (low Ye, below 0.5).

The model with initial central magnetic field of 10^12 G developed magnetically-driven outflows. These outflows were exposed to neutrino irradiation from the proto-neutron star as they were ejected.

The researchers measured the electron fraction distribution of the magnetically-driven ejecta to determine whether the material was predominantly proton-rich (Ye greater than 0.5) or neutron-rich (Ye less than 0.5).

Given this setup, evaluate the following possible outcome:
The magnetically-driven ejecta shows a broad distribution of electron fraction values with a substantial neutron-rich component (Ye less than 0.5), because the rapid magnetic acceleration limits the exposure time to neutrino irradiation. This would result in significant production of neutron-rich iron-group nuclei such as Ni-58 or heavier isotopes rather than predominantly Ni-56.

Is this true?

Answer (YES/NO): YES